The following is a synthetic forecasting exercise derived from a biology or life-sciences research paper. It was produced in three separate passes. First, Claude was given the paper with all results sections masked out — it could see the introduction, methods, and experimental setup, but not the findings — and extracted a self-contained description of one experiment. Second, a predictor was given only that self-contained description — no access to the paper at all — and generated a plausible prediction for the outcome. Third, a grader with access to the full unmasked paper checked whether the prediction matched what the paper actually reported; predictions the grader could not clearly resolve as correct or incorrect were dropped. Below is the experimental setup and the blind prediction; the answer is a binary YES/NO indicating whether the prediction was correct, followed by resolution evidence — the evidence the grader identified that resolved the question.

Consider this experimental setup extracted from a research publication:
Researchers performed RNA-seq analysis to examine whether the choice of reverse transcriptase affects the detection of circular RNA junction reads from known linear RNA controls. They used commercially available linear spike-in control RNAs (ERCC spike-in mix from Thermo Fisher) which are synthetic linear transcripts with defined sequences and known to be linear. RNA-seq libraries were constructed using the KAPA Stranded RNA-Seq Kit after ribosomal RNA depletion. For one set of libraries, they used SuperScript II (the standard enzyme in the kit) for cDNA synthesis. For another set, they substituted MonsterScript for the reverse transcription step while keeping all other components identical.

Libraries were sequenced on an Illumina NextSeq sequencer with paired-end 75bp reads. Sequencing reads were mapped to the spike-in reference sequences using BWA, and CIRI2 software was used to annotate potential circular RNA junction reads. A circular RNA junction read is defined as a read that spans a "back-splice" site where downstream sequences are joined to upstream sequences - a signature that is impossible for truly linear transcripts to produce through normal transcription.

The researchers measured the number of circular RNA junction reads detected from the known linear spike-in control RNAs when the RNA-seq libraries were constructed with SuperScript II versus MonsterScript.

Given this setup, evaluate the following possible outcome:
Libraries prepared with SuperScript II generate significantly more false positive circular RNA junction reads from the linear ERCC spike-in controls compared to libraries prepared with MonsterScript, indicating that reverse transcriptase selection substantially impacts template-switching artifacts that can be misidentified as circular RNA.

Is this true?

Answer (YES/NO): YES